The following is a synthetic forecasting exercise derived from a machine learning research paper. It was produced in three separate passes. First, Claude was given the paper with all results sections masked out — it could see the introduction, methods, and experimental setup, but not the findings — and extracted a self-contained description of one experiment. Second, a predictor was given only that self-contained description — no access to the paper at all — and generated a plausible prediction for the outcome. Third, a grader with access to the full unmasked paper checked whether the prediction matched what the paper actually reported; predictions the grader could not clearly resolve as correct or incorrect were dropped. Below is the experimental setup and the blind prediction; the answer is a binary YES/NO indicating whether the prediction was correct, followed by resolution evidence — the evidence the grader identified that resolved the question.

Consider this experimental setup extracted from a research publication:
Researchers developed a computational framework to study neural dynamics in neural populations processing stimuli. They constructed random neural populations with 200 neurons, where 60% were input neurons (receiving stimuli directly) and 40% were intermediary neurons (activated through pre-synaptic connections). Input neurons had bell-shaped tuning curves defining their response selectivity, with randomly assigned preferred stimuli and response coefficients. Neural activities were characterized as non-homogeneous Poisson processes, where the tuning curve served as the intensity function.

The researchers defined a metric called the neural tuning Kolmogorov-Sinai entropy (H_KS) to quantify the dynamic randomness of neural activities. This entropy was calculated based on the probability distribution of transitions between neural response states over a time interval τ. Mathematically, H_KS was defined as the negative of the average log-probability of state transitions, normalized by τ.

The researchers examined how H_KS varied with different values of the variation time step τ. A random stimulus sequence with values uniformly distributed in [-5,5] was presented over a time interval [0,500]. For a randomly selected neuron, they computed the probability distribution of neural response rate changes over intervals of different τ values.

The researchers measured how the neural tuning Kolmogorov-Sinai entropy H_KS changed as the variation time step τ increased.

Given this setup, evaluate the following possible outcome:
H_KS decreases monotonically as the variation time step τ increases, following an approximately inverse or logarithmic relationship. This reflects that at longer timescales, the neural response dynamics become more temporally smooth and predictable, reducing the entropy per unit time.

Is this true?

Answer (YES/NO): NO